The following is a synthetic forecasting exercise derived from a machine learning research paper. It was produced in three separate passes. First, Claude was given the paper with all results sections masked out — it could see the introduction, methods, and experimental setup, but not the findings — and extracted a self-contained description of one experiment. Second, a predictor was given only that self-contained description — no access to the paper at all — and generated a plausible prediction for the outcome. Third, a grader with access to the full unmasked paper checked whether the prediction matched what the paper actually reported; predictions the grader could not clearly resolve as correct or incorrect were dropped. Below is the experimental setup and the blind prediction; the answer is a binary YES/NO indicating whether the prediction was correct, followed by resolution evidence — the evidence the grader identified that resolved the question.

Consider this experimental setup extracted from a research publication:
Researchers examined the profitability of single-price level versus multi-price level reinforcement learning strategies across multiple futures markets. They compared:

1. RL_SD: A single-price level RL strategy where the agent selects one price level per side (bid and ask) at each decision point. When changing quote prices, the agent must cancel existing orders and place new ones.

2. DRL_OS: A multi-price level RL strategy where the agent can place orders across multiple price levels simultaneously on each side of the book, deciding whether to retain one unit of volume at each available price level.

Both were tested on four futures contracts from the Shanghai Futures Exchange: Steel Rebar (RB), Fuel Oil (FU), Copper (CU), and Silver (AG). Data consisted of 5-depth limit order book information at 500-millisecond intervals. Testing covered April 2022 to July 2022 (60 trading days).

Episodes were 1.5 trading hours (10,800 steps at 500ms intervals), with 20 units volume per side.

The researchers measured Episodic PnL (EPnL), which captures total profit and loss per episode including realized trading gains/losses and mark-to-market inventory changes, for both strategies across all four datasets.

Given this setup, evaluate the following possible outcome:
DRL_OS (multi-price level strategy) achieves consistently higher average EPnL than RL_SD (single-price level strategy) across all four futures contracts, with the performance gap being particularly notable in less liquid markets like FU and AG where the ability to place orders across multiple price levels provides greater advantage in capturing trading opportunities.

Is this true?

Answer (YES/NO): NO